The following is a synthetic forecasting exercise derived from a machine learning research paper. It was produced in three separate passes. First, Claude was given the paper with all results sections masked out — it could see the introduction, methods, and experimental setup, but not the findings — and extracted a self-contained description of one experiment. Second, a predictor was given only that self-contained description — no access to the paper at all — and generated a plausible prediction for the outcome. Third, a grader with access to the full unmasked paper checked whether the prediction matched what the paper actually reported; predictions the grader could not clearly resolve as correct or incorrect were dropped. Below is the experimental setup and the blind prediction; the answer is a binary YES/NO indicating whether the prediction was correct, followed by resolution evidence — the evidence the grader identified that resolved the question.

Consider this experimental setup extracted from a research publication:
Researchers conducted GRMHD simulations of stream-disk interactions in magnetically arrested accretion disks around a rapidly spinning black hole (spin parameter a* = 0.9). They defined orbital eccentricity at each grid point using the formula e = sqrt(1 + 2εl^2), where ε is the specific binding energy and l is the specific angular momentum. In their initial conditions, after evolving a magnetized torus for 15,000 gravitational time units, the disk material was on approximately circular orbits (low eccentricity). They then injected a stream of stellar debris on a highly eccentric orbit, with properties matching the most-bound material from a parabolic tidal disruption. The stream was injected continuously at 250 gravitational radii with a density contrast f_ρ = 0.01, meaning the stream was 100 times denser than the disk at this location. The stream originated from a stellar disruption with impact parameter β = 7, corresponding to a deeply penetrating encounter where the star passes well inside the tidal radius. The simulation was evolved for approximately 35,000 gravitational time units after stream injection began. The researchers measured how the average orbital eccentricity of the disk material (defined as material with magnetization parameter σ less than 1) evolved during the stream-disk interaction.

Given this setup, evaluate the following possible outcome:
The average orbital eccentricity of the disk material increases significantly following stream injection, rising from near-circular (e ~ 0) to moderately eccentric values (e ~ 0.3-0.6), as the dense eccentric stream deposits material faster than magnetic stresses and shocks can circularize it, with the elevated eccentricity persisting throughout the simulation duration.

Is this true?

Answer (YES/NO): YES